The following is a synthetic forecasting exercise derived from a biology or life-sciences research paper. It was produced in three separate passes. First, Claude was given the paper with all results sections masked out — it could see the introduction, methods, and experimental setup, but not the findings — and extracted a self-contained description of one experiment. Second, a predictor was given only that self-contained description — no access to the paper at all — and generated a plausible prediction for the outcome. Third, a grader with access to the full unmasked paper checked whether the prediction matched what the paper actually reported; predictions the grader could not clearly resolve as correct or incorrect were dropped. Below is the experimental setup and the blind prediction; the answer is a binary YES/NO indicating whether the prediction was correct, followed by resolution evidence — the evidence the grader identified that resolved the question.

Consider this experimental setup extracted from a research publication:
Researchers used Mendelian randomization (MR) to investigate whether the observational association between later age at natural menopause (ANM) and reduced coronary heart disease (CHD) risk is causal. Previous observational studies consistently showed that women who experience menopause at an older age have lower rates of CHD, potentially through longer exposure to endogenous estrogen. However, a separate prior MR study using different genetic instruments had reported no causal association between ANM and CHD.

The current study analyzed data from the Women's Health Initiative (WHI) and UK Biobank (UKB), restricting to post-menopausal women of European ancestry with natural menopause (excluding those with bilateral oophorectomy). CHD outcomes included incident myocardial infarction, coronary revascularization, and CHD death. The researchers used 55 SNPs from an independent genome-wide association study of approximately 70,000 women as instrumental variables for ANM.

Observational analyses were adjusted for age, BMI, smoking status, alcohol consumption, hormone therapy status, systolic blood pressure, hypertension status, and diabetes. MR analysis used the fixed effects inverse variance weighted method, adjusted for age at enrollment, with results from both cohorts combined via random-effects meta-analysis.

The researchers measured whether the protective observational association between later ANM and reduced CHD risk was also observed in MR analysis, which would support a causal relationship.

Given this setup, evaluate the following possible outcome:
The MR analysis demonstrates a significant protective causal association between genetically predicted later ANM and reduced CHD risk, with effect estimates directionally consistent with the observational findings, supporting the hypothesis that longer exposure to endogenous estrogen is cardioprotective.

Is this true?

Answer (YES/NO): NO